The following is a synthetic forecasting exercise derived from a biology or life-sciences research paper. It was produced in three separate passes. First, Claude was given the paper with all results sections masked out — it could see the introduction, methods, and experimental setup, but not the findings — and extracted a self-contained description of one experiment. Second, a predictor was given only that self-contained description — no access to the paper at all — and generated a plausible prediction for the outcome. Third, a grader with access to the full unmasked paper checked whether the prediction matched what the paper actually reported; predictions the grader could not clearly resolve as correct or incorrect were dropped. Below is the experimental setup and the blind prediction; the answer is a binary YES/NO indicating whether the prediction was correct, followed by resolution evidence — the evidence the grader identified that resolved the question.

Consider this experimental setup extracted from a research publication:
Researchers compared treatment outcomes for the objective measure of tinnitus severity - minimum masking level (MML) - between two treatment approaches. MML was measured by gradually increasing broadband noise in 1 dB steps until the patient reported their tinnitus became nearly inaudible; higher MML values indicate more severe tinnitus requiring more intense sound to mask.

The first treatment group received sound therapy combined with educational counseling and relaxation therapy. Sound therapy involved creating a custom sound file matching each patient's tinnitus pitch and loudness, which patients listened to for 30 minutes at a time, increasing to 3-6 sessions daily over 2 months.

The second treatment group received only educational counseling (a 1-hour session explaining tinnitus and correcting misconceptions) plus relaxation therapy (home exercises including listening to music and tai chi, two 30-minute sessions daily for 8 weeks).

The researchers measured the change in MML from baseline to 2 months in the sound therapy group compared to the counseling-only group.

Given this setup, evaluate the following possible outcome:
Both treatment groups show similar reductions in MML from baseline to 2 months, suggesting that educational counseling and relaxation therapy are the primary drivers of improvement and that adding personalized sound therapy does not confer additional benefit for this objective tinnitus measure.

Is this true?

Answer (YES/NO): NO